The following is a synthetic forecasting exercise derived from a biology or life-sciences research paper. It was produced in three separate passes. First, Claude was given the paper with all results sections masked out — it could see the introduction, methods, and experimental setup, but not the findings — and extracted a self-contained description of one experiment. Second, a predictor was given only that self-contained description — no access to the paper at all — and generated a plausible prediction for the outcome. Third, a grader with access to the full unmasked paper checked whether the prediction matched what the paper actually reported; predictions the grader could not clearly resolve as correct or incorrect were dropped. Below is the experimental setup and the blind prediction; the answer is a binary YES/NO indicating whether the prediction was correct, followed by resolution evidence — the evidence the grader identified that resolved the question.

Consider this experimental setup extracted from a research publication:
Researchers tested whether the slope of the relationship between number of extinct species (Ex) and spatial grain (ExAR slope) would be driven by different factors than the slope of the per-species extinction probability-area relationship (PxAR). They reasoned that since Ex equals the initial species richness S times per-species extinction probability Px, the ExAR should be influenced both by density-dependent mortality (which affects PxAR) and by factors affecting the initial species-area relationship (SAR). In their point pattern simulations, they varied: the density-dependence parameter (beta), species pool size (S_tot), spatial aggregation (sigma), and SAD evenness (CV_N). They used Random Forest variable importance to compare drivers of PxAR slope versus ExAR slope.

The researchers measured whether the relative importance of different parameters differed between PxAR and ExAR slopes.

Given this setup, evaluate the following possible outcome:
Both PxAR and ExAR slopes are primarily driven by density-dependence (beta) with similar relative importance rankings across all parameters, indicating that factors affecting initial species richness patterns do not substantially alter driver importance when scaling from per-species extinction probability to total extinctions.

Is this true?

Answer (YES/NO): NO